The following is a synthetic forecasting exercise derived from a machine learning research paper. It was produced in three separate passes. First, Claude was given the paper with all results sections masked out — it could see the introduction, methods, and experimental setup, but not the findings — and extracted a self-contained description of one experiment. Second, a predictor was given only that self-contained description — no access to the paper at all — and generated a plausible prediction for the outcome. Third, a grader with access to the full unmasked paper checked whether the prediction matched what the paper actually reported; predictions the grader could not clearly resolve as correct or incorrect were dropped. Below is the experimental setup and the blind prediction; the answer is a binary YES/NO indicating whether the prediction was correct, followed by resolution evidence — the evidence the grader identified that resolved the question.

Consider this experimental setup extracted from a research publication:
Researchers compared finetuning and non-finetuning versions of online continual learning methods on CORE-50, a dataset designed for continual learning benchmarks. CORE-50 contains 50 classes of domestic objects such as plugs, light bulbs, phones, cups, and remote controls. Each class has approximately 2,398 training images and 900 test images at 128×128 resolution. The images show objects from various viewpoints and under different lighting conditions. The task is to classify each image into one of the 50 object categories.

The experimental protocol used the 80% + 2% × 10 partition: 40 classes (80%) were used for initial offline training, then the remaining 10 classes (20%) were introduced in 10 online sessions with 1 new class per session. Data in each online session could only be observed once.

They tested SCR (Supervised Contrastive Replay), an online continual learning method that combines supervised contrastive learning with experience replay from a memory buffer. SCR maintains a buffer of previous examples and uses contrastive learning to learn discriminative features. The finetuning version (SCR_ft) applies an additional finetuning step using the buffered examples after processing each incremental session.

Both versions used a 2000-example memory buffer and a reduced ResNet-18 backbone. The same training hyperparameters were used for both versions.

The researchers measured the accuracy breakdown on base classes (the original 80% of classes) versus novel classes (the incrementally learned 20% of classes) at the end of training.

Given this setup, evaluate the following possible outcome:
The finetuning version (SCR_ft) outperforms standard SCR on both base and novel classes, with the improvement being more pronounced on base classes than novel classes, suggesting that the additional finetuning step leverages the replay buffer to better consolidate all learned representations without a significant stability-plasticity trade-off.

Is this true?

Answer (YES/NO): NO